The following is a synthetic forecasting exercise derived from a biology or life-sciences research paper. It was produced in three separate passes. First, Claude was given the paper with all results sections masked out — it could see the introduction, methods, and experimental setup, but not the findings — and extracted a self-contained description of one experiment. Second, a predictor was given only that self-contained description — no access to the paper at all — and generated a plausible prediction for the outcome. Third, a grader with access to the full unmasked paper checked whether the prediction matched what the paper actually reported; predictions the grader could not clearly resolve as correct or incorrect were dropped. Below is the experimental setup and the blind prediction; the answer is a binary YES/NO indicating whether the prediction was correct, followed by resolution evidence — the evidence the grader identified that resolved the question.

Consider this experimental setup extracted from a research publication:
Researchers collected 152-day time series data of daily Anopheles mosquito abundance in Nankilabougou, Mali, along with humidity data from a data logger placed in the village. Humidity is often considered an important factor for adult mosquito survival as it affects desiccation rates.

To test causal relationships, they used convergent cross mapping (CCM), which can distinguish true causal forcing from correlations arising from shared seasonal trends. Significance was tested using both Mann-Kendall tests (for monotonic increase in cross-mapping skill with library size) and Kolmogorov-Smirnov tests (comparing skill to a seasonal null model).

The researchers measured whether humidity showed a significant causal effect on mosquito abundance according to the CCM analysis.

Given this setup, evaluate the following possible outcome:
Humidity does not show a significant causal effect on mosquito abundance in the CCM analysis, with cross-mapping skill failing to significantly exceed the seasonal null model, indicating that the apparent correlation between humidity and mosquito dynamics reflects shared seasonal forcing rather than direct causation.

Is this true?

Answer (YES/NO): YES